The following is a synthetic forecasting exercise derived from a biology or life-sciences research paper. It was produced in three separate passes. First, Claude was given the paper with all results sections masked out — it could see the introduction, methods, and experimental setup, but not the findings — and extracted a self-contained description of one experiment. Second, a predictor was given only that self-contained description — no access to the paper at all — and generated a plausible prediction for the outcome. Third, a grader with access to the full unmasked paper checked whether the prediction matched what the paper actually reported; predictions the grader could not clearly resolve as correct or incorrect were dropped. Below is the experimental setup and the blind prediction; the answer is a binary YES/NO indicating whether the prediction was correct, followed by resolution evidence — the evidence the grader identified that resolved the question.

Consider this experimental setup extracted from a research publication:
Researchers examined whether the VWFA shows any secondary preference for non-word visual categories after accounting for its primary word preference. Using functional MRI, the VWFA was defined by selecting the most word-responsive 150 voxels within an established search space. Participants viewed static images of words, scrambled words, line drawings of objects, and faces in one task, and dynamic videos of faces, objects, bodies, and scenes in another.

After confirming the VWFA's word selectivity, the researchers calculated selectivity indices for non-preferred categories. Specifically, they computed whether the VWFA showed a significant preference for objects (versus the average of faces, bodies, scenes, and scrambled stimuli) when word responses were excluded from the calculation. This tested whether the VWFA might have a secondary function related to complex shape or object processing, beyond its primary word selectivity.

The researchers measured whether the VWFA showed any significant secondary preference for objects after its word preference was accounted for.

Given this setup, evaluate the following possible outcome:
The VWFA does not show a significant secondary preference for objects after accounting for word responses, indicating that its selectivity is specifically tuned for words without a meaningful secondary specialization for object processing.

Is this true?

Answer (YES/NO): NO